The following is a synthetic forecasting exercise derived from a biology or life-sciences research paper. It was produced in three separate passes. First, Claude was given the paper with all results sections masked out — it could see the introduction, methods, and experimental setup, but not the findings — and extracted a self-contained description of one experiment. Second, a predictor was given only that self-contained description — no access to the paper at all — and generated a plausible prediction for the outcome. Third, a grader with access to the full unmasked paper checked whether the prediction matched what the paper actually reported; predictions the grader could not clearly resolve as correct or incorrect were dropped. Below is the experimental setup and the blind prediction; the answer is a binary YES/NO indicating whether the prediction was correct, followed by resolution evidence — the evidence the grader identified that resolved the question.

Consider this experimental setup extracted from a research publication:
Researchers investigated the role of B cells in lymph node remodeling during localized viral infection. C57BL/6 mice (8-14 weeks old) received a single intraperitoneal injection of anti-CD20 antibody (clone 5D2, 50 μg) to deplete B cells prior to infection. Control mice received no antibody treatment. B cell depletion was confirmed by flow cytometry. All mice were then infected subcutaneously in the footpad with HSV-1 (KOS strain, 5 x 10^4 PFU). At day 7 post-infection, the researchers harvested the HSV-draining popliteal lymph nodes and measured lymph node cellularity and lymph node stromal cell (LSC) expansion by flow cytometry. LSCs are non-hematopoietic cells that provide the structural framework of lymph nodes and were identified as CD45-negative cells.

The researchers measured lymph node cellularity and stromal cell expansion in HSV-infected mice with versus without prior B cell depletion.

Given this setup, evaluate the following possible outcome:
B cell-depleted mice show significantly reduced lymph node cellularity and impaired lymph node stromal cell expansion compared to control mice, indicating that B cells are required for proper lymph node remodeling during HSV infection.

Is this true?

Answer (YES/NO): NO